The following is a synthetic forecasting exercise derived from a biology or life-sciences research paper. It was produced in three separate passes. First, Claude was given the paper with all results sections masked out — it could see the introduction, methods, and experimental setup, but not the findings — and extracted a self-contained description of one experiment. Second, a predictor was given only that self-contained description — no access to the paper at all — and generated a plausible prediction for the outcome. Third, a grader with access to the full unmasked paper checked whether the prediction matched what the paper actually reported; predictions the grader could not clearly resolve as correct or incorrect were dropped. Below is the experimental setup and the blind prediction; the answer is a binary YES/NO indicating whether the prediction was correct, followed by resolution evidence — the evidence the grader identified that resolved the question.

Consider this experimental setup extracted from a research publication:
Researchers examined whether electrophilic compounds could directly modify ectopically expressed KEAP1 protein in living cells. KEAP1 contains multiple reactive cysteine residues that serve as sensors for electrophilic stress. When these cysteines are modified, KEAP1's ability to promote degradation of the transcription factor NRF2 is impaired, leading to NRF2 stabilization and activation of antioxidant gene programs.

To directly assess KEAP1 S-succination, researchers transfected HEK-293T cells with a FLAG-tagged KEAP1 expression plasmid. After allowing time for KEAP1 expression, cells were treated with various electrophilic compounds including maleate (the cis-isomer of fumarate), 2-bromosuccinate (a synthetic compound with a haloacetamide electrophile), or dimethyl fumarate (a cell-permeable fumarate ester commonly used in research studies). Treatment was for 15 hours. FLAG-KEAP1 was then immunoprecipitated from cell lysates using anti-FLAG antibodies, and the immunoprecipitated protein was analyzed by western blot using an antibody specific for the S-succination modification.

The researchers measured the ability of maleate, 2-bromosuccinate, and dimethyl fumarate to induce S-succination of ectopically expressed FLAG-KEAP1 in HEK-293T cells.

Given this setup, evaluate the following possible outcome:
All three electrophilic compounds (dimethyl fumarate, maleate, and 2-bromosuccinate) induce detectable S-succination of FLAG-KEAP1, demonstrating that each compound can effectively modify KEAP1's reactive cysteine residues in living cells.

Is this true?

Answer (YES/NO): NO